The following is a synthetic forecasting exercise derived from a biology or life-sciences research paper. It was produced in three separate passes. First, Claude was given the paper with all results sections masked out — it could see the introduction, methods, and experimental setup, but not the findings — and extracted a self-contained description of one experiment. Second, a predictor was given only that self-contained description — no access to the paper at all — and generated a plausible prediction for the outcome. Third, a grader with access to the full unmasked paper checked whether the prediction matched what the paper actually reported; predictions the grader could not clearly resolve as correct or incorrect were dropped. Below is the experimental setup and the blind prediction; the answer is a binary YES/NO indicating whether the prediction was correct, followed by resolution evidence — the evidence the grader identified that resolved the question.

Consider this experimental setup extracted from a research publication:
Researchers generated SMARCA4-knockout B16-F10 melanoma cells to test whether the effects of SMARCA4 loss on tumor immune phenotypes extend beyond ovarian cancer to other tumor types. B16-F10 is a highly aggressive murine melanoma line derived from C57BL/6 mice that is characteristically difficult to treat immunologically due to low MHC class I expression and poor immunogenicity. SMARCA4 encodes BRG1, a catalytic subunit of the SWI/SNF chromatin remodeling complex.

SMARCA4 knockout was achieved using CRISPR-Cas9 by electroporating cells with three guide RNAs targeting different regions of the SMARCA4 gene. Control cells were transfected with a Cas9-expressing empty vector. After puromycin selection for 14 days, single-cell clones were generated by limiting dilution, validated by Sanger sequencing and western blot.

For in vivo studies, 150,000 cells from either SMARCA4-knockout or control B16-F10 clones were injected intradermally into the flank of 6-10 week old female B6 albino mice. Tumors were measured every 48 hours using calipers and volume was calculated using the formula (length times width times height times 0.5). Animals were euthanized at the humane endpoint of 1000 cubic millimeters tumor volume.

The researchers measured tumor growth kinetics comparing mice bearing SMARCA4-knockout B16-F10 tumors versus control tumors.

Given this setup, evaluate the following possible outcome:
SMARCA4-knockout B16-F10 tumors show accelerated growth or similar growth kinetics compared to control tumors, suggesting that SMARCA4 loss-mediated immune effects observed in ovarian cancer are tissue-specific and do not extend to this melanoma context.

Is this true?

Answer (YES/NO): NO